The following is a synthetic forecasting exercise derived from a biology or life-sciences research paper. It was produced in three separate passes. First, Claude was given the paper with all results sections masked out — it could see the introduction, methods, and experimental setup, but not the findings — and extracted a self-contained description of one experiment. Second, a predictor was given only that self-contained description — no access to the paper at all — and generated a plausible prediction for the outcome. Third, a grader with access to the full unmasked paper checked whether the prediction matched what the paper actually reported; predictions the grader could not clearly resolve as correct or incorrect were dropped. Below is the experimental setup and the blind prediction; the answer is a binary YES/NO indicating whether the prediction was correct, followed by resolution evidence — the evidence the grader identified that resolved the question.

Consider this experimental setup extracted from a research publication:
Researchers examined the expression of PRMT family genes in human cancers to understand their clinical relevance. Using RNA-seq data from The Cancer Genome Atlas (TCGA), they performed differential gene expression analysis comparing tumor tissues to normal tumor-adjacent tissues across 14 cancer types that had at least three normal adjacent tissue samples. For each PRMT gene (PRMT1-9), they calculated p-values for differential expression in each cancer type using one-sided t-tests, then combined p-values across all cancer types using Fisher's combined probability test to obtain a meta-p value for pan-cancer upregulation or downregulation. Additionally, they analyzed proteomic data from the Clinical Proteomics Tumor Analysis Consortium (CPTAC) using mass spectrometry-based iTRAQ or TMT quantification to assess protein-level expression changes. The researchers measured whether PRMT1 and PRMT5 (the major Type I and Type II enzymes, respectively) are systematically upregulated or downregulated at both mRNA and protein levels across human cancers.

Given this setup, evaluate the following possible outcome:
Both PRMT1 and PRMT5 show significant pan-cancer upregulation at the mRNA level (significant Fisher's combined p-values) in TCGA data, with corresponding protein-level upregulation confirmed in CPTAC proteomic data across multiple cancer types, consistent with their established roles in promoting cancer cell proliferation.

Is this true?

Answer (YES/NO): YES